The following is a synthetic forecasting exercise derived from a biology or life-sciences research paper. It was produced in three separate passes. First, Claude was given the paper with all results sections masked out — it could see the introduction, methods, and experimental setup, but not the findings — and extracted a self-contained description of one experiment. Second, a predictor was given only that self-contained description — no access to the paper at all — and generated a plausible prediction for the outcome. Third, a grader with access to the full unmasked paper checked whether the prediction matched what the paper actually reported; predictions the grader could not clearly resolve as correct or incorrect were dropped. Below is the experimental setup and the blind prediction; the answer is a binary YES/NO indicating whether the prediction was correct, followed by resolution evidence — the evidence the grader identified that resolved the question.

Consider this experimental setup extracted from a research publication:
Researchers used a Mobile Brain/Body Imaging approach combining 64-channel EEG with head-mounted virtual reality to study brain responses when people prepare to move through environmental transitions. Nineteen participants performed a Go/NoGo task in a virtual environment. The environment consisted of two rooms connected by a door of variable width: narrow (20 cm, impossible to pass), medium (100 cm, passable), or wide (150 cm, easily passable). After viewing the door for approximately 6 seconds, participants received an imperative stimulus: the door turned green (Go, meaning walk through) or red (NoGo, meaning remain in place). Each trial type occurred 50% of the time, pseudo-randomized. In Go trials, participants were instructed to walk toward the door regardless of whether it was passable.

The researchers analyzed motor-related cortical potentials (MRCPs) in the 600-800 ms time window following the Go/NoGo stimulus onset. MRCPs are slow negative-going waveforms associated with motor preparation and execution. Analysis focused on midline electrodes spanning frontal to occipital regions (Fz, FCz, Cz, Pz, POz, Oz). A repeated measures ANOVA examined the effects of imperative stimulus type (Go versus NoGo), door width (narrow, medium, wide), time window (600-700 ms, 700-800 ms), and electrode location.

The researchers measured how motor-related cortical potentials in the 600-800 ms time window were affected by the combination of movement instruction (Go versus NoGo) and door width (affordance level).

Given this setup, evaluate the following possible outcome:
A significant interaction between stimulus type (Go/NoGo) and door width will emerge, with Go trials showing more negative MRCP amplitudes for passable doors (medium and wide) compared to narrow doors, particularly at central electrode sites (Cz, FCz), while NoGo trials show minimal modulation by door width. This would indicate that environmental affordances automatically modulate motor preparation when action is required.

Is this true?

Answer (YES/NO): NO